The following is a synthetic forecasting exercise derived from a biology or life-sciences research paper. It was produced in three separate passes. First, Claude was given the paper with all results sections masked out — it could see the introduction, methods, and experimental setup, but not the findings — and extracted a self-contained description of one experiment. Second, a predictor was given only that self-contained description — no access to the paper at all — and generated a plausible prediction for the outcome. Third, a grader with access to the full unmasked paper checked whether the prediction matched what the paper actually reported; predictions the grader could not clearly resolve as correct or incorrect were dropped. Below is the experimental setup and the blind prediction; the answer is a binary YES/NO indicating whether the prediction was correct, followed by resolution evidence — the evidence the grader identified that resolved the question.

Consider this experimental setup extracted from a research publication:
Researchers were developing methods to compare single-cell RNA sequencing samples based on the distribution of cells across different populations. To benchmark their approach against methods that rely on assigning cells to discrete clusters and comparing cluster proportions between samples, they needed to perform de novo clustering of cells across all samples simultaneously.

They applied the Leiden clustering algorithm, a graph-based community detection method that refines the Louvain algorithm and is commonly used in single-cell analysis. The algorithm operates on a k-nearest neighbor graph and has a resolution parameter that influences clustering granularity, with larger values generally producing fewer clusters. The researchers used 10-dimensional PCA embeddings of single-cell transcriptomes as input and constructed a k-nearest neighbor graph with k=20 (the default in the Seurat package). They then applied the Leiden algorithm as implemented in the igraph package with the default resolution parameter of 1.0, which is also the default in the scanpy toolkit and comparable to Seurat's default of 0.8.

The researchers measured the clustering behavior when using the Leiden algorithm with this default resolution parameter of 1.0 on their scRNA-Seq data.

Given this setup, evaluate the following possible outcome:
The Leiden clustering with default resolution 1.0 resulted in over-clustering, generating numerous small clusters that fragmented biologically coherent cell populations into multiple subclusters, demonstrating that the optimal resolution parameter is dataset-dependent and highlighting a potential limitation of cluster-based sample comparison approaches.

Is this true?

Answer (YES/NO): NO